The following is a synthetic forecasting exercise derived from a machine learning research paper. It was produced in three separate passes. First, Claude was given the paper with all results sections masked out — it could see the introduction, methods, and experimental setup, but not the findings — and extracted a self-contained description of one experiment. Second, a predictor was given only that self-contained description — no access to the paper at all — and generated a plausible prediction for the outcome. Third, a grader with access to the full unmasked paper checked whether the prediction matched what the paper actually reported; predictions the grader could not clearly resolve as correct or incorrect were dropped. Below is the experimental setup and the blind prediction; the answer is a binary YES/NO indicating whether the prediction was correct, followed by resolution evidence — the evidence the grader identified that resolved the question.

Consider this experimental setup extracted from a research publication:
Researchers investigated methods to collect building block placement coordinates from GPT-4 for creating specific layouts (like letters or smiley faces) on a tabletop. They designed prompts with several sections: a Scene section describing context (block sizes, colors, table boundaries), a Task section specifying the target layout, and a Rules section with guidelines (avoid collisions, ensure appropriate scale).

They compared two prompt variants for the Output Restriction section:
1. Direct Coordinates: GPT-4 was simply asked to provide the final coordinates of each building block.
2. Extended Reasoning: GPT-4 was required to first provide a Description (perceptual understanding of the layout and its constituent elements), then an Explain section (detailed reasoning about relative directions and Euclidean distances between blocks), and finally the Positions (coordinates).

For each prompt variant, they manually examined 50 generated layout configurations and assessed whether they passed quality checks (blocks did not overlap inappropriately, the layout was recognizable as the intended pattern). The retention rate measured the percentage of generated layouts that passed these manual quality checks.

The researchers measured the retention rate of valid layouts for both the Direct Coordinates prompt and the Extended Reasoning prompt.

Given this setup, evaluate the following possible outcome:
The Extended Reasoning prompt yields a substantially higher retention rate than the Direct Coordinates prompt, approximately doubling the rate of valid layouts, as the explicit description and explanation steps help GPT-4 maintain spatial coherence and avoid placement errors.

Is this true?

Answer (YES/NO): YES